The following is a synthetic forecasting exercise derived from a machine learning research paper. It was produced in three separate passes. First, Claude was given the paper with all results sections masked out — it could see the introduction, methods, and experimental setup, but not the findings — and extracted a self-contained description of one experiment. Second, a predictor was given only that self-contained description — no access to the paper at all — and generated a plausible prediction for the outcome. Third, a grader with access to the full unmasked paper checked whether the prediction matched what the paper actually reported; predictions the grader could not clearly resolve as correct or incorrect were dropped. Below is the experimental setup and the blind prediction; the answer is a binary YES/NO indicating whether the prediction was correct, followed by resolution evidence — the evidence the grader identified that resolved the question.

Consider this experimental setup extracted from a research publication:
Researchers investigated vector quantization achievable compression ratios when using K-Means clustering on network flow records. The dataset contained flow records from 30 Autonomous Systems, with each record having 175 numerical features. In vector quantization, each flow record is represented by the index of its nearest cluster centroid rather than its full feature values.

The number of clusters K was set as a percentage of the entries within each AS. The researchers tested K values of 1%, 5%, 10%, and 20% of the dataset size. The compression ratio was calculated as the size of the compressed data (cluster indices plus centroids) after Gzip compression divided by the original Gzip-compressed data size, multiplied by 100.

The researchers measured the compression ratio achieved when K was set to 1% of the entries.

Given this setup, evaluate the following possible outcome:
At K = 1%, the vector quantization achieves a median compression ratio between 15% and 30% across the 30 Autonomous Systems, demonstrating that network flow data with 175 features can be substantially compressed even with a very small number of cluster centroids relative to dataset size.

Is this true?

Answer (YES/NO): NO